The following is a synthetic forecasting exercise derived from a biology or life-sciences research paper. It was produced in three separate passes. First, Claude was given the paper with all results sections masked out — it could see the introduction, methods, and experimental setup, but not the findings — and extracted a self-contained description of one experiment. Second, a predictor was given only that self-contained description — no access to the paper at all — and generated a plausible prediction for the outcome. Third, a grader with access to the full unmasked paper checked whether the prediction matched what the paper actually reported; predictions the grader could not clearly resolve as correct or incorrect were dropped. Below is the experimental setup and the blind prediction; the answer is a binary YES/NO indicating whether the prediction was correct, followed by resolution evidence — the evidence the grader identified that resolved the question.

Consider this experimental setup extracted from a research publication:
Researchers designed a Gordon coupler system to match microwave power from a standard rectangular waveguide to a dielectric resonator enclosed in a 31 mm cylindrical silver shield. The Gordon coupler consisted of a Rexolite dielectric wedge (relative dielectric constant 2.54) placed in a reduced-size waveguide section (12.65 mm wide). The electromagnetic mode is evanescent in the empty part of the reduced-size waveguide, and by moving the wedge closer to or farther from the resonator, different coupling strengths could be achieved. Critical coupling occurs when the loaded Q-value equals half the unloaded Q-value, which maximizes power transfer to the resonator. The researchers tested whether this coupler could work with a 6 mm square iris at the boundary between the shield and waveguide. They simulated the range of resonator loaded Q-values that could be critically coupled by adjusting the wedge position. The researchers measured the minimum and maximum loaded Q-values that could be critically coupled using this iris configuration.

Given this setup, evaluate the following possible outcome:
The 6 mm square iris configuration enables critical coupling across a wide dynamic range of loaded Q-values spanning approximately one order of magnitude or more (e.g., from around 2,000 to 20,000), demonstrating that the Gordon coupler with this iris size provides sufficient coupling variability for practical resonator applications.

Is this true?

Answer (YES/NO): YES